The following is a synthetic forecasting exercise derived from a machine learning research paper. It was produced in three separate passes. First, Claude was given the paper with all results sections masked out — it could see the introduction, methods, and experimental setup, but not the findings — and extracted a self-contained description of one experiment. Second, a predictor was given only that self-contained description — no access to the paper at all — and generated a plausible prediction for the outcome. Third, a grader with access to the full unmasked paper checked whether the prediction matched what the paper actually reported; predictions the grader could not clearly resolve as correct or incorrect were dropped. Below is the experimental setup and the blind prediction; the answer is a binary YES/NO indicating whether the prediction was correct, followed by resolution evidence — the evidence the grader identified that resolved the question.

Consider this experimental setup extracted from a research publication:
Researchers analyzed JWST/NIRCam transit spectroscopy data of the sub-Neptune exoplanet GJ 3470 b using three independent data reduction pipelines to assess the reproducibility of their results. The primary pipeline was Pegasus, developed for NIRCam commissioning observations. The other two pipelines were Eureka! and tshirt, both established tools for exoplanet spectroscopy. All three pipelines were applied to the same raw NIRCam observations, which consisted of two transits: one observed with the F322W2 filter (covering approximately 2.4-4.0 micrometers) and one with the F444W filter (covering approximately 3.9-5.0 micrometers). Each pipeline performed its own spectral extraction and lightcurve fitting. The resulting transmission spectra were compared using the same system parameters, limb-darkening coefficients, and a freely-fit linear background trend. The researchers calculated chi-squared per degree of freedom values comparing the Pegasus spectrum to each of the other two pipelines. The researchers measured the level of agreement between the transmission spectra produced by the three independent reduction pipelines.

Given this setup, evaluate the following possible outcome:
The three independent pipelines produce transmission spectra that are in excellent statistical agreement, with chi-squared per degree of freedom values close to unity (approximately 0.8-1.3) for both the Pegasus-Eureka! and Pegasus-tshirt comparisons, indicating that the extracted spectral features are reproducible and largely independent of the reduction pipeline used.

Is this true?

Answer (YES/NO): NO